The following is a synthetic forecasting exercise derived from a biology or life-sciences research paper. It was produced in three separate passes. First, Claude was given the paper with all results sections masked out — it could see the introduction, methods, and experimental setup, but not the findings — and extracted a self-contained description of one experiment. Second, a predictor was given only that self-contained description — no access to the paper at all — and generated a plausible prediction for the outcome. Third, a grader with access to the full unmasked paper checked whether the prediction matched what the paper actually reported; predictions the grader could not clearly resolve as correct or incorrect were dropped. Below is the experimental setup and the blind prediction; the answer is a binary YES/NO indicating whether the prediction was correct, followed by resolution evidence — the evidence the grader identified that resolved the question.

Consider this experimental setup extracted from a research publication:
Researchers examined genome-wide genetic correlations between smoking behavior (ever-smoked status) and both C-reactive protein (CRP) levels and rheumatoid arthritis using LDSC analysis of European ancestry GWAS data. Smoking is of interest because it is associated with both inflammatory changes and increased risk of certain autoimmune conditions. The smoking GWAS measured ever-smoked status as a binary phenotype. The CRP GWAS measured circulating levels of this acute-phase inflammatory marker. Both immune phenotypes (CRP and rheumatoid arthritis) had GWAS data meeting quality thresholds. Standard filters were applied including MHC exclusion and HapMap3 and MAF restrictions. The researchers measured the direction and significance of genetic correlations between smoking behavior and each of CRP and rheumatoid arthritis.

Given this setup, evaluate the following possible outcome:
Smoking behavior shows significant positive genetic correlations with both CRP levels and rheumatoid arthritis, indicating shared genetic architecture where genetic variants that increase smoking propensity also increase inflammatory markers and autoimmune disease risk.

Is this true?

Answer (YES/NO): YES